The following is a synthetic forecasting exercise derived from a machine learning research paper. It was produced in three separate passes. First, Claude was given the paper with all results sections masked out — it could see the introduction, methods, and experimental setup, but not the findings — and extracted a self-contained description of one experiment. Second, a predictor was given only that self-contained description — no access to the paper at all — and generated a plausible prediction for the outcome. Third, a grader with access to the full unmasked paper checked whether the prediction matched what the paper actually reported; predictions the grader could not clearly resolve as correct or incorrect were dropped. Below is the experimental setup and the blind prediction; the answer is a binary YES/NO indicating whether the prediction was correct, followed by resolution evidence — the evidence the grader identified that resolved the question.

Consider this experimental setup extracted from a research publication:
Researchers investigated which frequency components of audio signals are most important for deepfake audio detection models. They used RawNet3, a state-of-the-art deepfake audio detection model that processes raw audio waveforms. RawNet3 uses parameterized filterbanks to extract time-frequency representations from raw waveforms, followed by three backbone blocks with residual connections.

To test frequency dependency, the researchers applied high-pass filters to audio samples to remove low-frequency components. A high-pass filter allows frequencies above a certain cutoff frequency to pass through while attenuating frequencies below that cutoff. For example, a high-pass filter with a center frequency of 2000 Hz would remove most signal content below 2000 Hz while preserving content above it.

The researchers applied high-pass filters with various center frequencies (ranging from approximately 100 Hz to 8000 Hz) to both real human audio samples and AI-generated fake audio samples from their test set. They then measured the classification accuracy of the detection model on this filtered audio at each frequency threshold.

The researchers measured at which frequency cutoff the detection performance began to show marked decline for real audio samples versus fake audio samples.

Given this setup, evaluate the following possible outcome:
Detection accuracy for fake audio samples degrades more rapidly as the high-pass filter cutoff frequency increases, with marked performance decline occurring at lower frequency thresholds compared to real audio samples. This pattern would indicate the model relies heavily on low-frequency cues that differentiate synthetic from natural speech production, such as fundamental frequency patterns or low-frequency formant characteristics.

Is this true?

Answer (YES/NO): NO